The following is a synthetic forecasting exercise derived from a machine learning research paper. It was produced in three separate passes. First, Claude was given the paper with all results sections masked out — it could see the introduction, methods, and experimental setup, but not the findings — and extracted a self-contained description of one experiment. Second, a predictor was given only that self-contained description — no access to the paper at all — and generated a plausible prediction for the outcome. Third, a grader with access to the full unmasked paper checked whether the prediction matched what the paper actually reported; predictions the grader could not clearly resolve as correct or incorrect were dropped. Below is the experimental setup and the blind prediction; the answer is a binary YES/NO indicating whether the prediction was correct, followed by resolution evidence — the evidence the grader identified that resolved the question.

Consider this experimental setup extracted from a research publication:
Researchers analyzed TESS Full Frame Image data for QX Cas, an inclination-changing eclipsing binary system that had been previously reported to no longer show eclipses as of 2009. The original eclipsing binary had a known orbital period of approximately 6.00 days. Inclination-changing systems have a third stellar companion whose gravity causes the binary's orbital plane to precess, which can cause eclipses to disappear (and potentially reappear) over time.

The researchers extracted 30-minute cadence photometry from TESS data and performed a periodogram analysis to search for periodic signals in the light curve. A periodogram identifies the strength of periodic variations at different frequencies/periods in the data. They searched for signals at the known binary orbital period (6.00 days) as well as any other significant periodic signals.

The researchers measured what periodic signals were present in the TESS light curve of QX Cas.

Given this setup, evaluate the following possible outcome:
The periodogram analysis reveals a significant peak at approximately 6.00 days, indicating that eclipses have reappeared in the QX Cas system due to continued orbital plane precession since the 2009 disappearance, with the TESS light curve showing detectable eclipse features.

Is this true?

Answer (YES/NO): NO